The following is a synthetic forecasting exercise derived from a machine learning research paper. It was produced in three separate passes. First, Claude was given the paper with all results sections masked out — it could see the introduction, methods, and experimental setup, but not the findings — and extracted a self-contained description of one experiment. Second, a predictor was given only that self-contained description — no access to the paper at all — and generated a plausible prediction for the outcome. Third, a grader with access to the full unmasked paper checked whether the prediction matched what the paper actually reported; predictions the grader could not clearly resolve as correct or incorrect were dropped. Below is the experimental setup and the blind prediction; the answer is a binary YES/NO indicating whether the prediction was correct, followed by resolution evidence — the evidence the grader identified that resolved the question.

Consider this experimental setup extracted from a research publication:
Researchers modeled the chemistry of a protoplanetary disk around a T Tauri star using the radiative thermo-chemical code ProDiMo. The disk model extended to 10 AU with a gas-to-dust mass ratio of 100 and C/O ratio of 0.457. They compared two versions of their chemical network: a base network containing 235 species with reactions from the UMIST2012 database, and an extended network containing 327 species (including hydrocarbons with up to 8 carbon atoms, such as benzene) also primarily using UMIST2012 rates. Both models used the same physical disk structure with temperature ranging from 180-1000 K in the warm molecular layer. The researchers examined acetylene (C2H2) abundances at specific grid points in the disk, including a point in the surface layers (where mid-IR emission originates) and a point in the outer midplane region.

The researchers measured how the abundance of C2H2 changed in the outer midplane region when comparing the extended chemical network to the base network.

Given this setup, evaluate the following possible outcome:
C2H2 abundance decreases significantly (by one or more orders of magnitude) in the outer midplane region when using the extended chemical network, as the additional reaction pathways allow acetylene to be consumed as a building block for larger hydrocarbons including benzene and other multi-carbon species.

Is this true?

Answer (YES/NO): YES